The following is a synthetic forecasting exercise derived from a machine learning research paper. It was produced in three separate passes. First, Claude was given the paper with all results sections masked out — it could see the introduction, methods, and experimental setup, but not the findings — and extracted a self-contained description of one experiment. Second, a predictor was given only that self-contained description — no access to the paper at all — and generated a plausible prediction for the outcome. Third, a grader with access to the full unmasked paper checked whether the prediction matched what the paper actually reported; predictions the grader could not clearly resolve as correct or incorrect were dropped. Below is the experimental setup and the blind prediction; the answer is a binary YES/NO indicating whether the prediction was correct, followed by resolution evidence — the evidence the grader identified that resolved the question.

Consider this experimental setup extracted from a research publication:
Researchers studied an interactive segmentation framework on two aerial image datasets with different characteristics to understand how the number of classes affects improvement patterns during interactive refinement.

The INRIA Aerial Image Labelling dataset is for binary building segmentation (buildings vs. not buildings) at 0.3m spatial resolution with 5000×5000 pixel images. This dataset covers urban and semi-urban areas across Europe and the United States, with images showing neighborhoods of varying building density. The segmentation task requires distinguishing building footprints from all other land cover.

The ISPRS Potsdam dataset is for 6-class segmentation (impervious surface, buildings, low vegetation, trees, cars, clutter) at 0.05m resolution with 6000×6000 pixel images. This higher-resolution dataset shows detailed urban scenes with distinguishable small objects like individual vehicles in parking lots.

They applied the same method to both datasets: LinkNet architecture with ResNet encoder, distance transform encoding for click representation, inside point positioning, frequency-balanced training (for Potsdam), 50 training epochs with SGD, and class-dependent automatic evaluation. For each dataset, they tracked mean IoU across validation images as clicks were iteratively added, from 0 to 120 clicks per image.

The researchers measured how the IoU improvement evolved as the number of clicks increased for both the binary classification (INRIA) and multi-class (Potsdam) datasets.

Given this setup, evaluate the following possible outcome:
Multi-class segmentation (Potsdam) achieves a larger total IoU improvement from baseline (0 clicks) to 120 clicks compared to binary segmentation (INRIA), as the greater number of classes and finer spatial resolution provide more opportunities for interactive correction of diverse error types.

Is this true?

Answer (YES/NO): YES